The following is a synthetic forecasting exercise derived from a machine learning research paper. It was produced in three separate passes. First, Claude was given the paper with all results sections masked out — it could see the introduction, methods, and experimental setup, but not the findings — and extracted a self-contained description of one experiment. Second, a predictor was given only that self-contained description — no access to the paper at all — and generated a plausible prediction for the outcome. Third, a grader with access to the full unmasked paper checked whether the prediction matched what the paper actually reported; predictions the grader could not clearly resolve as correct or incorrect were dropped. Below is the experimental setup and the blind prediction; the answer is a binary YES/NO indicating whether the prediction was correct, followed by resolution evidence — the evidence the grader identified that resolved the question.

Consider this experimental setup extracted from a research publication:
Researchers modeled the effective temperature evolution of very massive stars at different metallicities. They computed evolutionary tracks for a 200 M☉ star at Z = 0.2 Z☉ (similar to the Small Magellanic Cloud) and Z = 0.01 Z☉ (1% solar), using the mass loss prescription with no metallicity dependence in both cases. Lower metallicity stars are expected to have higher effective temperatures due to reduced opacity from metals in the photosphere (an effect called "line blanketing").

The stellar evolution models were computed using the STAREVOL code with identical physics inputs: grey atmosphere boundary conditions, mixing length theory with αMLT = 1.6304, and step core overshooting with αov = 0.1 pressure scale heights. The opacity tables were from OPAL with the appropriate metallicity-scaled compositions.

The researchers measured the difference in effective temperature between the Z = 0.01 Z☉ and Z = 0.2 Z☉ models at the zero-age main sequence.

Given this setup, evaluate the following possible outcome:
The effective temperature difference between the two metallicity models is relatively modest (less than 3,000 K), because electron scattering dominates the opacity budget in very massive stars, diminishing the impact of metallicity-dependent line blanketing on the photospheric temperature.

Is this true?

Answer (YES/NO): YES